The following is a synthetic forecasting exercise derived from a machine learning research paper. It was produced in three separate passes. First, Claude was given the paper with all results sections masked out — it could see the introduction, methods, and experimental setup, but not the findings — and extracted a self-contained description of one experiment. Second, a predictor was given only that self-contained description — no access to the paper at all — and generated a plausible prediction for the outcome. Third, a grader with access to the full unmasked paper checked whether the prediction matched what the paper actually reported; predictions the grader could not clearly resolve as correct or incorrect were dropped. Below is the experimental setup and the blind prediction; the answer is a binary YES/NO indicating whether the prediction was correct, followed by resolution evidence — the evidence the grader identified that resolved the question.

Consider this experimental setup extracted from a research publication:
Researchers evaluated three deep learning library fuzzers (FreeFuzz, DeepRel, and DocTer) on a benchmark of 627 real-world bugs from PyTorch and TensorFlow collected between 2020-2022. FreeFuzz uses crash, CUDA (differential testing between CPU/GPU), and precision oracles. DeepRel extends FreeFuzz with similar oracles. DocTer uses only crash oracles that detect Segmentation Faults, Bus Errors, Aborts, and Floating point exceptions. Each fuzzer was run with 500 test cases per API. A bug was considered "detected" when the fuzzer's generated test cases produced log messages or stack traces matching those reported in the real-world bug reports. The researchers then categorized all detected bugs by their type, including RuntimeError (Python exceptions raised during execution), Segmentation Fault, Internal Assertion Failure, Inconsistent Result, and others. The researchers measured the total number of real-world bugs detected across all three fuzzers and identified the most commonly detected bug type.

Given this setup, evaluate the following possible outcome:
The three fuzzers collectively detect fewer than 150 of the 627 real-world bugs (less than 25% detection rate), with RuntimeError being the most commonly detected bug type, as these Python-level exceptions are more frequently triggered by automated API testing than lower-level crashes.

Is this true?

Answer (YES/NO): YES